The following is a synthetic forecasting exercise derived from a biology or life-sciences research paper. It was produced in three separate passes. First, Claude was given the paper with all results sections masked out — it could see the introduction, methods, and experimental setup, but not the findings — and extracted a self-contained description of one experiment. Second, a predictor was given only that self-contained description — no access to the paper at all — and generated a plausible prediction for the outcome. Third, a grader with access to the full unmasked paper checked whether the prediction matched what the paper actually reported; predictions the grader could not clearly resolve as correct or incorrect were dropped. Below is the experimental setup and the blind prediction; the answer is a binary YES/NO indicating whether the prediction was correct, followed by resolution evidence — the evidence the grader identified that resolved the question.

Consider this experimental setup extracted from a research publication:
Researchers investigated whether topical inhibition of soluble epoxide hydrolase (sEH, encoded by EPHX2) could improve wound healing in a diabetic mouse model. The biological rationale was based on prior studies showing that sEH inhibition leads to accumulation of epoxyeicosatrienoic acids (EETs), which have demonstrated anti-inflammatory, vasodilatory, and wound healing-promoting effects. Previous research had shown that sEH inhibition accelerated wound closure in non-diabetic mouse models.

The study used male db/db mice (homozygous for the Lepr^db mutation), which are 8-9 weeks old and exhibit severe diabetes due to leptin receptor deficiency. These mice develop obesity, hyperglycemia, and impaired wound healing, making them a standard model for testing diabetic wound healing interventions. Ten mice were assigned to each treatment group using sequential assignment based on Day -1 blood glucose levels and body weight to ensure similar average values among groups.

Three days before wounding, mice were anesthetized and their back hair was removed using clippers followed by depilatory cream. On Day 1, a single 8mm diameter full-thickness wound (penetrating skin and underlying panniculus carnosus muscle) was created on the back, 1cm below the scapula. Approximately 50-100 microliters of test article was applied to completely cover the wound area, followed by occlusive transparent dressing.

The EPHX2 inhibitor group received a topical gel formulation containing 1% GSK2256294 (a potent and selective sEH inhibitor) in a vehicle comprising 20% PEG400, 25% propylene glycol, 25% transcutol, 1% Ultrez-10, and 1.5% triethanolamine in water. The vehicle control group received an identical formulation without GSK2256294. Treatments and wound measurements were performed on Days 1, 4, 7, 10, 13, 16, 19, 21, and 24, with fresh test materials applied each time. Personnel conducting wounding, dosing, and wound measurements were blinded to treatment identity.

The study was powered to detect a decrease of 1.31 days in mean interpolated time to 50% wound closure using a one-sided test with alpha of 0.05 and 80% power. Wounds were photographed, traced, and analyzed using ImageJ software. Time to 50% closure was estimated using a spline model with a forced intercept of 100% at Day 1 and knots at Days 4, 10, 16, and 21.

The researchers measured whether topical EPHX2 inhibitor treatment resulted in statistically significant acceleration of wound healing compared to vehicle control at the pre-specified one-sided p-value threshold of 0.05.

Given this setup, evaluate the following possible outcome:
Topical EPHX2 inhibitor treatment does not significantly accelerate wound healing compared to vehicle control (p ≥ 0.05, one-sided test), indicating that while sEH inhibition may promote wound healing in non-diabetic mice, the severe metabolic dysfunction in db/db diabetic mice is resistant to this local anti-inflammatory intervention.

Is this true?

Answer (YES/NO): NO